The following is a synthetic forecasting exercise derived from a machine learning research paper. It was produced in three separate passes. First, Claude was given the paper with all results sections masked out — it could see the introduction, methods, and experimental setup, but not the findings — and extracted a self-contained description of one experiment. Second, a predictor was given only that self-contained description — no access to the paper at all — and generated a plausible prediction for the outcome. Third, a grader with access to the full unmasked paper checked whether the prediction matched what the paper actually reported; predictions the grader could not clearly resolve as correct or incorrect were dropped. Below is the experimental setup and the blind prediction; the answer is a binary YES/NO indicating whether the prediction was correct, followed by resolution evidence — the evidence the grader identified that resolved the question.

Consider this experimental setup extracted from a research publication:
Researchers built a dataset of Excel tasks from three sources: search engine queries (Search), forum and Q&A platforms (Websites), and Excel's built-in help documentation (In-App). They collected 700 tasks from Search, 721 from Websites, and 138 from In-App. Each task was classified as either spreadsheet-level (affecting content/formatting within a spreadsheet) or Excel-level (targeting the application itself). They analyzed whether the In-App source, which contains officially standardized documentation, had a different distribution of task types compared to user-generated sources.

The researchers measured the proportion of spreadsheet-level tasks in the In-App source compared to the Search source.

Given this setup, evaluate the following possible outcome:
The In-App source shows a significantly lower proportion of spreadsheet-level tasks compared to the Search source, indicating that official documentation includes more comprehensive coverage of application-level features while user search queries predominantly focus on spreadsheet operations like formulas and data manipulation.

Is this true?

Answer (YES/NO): NO